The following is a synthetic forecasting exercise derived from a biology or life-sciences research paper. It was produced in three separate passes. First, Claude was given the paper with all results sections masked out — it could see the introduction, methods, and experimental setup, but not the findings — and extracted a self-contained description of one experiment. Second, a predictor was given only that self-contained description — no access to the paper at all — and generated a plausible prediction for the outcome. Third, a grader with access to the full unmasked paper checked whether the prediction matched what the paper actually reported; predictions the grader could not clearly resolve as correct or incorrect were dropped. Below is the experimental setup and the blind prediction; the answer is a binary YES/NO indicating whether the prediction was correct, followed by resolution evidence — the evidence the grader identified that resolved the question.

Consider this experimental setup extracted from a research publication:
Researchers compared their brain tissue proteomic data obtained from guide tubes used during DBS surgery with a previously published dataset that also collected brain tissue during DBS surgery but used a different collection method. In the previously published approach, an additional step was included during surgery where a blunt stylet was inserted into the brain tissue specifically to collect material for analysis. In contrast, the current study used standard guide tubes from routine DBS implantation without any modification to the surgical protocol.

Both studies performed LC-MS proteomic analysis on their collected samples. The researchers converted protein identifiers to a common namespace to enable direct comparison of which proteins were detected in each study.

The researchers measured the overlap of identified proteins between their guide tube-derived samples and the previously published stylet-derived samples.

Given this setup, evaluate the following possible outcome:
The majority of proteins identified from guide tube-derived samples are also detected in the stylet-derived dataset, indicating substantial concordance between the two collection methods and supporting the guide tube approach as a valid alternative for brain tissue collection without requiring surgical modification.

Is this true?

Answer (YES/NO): YES